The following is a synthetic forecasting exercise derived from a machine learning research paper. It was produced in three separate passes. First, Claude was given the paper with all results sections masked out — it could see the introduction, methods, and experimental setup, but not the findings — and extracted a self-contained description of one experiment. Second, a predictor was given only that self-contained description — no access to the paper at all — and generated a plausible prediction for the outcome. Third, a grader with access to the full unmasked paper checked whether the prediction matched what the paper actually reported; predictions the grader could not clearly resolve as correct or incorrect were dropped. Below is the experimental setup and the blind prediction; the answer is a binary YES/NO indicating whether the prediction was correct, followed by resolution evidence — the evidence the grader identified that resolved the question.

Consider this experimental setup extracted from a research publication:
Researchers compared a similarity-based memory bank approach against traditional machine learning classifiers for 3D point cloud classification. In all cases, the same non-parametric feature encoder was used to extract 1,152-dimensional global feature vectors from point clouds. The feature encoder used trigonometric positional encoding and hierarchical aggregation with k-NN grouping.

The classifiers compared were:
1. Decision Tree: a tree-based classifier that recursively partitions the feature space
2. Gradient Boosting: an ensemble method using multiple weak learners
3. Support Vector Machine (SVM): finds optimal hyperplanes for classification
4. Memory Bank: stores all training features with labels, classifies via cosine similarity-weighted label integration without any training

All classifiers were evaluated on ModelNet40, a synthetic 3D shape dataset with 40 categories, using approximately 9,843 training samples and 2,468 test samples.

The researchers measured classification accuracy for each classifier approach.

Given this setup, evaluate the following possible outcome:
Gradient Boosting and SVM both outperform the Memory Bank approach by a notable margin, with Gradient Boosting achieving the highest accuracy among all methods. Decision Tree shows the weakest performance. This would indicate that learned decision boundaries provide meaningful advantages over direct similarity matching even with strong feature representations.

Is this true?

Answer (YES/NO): NO